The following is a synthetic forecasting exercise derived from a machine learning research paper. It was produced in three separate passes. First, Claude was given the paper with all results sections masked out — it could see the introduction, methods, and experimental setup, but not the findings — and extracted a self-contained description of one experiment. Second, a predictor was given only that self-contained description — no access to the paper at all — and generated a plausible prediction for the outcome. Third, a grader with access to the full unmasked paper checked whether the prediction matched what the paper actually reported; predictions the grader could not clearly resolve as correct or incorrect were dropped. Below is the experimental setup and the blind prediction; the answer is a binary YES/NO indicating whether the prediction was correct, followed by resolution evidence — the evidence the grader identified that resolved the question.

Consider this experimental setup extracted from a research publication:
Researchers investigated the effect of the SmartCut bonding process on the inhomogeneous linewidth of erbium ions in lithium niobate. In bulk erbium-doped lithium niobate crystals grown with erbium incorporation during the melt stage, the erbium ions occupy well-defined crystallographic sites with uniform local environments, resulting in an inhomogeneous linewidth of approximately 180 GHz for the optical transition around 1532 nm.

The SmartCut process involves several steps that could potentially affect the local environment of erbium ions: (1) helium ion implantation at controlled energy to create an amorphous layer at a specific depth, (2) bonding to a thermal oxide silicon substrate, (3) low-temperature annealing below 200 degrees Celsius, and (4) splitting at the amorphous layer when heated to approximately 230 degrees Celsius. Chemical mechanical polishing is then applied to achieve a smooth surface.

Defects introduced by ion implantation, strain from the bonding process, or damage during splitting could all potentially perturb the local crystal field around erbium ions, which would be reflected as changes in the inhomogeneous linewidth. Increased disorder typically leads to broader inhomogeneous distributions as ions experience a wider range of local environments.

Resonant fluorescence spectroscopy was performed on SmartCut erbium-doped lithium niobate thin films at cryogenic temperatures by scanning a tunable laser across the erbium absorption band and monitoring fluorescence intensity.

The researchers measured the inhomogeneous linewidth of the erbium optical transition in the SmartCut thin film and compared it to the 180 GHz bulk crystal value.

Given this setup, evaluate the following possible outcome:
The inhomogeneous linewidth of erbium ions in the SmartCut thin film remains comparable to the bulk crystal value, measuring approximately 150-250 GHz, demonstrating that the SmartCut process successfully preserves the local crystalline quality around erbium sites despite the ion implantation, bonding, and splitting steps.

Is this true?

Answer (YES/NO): YES